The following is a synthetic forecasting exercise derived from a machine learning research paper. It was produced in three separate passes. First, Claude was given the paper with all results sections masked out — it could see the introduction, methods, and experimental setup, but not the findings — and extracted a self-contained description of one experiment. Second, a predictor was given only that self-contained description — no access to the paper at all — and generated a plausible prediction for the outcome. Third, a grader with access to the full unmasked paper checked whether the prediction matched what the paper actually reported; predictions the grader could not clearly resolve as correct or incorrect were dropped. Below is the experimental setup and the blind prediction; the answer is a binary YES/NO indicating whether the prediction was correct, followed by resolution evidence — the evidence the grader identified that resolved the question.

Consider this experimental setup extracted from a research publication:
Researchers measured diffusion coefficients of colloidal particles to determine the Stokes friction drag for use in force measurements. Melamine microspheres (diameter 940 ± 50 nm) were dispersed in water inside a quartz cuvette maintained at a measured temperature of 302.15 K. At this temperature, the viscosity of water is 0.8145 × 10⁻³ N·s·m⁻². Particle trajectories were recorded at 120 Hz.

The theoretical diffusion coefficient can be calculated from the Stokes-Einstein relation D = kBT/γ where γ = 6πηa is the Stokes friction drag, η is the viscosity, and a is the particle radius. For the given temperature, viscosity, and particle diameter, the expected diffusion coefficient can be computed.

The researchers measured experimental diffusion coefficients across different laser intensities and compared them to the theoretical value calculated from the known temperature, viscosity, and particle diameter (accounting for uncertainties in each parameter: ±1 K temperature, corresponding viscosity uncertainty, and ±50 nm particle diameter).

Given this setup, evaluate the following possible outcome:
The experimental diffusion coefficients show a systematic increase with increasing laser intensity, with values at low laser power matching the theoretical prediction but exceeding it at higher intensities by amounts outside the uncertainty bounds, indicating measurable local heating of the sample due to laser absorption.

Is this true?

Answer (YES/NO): NO